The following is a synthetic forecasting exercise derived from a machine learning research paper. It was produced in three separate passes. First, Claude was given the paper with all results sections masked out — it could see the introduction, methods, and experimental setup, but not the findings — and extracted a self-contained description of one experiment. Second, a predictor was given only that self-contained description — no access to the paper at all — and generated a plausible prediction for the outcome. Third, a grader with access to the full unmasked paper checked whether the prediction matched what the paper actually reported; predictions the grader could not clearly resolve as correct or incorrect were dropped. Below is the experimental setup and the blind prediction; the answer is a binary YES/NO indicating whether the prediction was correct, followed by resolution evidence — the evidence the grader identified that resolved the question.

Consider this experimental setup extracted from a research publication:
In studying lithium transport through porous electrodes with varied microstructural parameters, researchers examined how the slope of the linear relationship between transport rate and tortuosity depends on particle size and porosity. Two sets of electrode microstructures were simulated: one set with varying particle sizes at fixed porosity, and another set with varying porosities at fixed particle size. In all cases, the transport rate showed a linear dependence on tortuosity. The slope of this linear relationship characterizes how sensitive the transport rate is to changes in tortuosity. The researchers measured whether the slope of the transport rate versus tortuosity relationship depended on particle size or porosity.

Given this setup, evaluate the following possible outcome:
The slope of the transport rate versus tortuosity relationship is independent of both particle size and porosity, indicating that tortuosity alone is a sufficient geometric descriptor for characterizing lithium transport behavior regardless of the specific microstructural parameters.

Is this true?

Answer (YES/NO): NO